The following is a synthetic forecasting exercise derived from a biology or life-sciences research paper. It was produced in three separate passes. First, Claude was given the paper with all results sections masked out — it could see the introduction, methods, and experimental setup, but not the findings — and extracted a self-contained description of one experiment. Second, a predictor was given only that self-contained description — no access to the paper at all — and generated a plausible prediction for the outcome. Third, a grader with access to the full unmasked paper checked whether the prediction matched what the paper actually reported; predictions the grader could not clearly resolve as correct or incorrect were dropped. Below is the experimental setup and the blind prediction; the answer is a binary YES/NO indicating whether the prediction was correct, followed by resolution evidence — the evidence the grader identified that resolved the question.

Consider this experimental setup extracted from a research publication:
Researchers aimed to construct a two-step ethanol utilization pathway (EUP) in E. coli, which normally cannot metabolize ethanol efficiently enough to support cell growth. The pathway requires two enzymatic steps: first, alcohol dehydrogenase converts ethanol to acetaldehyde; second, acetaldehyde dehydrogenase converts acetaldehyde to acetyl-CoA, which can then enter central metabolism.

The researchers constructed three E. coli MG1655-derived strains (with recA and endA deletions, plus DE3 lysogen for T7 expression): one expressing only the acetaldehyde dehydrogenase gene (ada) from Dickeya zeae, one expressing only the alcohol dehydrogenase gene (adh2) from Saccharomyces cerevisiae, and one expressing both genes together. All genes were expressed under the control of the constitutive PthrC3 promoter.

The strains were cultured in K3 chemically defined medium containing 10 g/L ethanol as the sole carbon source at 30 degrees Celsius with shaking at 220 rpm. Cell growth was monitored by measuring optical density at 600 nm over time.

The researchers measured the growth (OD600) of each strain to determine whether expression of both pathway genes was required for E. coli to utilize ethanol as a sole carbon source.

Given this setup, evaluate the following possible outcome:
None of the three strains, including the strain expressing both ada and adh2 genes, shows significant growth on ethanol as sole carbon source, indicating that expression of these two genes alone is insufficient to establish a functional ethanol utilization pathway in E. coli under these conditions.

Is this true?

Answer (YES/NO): NO